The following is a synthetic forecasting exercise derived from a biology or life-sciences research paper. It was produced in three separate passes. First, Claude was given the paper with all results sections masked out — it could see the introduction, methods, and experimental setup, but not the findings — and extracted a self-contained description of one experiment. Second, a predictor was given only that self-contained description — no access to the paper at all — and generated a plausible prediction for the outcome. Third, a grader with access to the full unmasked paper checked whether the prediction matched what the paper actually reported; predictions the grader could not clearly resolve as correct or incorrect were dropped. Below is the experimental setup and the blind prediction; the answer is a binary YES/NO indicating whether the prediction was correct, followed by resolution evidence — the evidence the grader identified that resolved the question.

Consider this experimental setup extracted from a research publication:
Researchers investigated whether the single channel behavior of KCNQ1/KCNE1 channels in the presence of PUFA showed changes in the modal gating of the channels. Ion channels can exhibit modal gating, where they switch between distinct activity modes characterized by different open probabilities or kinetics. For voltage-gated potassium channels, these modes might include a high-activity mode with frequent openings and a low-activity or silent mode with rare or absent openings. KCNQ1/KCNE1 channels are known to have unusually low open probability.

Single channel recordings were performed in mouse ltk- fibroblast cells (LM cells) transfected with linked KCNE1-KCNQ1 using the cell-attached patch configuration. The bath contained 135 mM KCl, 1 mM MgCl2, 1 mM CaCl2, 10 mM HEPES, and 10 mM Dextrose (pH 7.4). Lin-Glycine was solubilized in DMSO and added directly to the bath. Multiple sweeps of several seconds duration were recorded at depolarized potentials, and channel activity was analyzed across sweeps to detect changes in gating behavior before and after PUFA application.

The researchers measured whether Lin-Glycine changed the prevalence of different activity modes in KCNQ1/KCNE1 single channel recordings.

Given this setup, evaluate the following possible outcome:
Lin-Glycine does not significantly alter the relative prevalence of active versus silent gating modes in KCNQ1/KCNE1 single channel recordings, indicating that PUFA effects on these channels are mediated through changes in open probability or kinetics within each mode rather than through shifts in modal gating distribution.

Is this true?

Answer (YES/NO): NO